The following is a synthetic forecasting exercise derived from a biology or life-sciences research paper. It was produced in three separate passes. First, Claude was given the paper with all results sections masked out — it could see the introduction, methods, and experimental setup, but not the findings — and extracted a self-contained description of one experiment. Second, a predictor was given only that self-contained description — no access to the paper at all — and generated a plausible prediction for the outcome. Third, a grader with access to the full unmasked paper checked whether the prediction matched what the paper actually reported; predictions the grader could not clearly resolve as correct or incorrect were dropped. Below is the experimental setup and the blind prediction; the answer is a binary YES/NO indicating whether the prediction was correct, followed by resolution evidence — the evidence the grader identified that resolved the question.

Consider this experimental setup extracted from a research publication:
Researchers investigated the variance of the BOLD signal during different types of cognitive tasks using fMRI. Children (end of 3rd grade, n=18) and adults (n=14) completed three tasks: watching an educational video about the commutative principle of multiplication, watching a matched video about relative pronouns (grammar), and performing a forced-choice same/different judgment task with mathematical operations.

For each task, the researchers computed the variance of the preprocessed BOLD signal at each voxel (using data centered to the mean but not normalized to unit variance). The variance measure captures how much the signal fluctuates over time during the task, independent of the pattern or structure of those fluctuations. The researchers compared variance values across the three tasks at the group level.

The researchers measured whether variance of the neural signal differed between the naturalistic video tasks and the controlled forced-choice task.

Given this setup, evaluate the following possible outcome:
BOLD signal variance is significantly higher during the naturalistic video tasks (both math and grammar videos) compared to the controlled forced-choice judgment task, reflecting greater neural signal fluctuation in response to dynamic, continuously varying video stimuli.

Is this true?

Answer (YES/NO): NO